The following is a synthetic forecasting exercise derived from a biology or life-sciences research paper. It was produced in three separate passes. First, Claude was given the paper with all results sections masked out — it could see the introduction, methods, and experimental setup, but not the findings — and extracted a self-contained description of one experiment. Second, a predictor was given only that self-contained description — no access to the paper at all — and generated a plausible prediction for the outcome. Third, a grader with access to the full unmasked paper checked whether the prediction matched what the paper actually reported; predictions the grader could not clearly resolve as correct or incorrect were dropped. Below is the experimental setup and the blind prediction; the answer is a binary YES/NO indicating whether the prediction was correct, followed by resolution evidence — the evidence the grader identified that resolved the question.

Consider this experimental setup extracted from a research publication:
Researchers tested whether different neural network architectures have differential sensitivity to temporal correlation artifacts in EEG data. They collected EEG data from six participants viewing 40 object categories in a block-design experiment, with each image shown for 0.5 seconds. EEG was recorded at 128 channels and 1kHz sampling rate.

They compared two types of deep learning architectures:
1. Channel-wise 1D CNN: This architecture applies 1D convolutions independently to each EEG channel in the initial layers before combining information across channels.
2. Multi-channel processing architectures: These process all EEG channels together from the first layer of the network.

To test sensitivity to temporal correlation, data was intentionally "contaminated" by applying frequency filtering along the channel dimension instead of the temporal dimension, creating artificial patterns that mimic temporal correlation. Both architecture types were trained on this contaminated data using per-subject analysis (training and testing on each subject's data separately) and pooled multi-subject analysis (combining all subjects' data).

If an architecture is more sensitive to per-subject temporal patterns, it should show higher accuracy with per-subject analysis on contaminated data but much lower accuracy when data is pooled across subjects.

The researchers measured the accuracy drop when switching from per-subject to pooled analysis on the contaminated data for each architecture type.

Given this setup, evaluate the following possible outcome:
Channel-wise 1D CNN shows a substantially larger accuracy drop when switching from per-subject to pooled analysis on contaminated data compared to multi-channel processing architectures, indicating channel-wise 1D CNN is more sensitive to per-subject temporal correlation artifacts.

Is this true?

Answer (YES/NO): YES